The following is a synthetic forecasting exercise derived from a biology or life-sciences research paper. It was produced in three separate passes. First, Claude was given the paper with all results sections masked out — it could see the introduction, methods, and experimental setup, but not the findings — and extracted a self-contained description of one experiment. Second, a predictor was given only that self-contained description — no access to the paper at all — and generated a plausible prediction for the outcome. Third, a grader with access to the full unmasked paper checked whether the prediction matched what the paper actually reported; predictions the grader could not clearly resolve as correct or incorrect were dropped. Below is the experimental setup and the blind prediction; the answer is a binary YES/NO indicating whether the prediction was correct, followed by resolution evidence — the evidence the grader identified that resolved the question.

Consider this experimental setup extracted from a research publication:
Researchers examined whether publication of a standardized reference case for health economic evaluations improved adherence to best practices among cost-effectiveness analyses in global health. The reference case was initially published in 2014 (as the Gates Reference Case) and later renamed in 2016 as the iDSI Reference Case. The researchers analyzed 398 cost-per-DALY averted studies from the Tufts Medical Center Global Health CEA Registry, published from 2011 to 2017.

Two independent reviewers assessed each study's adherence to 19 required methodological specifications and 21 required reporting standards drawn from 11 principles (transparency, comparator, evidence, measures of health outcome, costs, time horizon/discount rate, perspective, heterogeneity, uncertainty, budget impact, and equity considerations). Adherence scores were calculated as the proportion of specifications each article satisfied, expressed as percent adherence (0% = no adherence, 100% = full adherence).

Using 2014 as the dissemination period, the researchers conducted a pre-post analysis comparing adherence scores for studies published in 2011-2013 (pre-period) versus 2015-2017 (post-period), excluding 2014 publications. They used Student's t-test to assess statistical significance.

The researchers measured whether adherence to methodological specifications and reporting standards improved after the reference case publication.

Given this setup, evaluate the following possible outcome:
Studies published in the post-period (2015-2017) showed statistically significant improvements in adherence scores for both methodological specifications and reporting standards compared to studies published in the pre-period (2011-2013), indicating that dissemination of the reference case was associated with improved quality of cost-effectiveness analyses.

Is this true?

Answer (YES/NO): NO